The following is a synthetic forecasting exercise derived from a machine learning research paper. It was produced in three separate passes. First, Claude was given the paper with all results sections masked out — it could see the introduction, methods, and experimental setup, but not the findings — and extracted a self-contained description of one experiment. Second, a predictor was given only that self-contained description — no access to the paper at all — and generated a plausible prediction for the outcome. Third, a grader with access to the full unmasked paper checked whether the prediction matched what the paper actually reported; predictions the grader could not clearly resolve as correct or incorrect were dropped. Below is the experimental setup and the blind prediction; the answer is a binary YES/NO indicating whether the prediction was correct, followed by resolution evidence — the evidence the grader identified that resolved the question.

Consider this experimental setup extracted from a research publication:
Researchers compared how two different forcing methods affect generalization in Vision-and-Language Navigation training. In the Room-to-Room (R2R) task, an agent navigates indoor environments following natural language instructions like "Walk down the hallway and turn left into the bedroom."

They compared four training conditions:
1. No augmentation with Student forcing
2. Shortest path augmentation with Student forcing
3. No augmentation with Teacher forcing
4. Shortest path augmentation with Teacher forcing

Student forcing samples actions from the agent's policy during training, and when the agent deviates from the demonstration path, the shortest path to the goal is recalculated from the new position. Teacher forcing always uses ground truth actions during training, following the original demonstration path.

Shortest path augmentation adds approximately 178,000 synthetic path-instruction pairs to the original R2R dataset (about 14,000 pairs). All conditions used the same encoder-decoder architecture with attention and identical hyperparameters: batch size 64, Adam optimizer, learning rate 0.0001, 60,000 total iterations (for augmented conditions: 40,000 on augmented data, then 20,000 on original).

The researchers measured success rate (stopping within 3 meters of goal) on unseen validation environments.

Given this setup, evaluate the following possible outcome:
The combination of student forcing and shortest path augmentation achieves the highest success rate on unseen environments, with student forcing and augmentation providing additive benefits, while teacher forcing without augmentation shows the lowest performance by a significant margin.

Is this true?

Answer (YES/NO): NO